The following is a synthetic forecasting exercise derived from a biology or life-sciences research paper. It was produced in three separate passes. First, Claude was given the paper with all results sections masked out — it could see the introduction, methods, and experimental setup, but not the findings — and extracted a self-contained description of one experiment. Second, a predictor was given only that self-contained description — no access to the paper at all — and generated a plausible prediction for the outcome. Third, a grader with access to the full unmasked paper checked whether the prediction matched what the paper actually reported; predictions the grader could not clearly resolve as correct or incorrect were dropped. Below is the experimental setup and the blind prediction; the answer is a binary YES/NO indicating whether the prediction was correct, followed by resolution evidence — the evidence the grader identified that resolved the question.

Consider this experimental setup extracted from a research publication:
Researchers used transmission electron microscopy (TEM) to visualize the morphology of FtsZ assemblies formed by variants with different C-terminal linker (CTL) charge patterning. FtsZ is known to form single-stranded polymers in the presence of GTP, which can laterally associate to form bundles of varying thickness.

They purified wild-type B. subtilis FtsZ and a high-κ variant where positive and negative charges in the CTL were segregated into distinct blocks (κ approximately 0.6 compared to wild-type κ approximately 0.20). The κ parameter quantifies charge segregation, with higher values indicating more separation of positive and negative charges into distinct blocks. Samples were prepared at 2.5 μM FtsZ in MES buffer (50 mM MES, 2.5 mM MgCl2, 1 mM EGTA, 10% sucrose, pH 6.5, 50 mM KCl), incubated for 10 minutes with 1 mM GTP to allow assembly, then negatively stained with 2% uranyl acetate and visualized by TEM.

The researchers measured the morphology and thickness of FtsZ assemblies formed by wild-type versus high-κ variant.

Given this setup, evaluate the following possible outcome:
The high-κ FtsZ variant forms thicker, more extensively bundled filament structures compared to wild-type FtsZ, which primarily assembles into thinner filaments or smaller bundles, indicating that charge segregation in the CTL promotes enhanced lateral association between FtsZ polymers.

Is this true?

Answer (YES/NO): NO